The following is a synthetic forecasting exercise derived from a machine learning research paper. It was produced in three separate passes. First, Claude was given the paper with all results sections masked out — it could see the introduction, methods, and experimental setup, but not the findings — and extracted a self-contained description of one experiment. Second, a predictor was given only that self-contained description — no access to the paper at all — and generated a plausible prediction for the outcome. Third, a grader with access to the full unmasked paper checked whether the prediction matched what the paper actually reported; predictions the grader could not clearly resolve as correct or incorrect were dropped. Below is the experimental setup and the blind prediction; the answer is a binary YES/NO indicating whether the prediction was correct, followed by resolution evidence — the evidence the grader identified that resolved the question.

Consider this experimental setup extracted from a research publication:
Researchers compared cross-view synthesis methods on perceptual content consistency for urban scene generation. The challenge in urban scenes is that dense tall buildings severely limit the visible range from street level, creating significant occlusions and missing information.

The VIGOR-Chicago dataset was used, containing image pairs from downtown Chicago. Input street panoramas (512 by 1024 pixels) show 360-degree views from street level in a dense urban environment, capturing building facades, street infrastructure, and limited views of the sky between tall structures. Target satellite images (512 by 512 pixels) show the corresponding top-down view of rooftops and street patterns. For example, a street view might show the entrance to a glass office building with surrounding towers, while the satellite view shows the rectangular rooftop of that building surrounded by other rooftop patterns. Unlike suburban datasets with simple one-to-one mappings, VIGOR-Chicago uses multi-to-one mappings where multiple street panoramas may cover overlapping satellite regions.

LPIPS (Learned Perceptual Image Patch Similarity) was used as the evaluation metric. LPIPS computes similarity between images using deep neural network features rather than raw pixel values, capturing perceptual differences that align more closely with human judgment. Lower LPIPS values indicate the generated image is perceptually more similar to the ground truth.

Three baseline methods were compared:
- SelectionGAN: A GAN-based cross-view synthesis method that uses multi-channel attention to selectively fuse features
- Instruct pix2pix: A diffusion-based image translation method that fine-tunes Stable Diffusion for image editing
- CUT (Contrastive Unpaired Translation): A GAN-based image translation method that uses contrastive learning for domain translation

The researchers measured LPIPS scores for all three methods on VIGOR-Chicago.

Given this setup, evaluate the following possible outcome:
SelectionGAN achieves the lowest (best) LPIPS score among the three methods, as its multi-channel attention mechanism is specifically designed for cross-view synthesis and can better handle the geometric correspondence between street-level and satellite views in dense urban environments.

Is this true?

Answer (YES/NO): NO